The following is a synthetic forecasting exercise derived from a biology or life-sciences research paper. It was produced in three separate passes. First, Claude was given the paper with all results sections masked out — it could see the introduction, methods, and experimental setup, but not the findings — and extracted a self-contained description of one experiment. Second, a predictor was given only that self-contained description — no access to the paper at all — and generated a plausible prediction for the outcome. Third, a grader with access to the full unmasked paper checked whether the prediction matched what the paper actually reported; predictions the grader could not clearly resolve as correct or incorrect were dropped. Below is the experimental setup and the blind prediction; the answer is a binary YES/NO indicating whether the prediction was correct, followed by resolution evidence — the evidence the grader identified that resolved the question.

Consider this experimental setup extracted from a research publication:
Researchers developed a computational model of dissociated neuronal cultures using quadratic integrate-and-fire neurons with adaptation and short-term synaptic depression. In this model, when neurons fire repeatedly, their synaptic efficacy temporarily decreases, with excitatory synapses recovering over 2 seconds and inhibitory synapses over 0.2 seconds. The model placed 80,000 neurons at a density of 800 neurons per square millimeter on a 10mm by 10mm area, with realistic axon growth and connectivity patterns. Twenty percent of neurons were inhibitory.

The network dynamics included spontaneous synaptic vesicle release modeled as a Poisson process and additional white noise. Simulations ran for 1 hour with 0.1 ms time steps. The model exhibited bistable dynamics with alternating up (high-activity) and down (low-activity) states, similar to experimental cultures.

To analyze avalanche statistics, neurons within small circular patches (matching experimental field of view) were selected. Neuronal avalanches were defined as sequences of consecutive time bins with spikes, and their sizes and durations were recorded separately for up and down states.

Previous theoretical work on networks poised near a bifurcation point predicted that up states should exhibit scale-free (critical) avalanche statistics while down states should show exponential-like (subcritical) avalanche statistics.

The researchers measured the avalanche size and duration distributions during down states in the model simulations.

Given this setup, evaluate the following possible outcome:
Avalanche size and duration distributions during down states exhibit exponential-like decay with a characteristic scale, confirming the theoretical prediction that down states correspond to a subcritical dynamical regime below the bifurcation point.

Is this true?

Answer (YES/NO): YES